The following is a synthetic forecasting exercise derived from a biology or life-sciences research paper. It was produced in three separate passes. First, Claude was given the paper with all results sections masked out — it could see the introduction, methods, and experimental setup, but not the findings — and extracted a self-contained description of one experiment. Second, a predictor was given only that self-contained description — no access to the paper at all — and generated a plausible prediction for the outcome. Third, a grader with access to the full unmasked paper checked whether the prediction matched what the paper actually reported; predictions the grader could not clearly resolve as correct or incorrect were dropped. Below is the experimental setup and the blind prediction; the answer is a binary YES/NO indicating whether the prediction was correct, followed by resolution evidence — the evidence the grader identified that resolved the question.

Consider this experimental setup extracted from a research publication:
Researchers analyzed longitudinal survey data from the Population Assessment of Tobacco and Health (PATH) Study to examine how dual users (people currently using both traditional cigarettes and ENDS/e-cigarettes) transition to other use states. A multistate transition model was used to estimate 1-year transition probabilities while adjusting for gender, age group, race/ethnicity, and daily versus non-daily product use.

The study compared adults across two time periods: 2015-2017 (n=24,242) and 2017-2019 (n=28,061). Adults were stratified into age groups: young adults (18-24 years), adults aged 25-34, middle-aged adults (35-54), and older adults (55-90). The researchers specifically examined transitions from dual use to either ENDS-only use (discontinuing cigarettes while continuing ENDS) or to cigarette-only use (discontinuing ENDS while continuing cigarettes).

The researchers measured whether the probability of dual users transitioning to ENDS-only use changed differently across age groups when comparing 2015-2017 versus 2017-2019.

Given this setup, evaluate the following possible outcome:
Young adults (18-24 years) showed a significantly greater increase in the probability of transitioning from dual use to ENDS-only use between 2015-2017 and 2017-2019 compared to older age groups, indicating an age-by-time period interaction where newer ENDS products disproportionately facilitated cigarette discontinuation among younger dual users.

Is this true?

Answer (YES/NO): YES